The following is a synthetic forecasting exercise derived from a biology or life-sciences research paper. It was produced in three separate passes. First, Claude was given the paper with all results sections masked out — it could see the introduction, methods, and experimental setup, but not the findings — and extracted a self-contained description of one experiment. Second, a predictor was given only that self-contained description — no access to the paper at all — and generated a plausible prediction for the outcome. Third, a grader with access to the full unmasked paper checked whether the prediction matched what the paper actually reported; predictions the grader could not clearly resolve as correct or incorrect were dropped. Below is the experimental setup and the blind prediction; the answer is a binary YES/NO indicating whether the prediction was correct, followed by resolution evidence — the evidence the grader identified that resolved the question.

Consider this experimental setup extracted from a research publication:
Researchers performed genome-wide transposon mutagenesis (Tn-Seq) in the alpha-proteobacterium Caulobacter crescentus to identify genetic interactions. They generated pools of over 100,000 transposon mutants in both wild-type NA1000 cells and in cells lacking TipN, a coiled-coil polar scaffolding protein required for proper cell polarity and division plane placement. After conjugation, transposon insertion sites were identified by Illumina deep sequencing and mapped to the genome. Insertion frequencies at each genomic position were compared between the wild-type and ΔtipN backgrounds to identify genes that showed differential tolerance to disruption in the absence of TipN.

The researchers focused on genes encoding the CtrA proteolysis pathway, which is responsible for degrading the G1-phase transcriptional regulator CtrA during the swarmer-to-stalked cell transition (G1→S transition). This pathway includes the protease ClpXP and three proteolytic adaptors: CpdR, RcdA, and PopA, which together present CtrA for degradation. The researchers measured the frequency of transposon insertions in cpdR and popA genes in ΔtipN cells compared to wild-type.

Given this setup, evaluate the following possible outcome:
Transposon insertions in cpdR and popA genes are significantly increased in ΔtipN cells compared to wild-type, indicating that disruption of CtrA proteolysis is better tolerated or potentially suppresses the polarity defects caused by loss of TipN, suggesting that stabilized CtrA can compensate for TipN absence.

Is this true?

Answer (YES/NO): NO